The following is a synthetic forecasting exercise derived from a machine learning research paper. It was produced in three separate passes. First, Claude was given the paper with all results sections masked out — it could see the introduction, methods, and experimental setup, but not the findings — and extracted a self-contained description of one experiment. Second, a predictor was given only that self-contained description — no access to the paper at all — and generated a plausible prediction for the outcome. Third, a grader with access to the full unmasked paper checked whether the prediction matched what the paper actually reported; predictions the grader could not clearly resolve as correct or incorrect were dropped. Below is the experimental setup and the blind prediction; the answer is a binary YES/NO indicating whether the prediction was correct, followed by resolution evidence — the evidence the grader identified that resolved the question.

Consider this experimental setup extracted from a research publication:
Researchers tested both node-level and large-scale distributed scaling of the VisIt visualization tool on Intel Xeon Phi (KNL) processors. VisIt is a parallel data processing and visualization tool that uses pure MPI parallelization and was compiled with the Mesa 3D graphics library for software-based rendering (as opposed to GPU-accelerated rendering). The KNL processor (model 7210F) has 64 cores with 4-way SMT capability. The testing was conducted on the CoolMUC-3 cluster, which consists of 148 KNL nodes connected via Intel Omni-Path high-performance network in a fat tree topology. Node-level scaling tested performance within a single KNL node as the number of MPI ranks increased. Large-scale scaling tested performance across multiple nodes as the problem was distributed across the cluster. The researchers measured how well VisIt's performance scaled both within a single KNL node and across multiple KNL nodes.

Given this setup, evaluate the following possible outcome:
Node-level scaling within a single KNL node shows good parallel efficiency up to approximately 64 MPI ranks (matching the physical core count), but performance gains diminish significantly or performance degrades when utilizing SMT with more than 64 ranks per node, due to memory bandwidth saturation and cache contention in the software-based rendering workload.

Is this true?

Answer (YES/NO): NO